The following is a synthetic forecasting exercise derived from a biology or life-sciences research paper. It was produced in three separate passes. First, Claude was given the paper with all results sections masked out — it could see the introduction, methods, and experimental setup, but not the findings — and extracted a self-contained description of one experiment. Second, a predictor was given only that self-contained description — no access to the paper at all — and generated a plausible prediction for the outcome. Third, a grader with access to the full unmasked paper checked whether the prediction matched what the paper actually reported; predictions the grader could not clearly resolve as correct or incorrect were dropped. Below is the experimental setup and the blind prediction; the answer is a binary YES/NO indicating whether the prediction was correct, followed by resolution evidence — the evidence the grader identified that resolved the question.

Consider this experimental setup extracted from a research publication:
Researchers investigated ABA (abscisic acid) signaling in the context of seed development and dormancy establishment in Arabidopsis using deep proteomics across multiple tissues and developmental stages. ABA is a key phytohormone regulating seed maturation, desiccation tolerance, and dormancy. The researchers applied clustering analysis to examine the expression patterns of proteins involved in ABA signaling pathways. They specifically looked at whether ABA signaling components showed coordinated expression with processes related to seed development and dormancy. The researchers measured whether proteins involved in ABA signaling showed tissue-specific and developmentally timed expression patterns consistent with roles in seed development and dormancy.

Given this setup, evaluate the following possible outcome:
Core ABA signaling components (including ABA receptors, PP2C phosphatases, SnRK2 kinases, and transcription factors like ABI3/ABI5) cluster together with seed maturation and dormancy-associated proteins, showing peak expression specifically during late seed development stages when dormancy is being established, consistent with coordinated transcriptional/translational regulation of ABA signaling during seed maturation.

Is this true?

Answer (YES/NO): NO